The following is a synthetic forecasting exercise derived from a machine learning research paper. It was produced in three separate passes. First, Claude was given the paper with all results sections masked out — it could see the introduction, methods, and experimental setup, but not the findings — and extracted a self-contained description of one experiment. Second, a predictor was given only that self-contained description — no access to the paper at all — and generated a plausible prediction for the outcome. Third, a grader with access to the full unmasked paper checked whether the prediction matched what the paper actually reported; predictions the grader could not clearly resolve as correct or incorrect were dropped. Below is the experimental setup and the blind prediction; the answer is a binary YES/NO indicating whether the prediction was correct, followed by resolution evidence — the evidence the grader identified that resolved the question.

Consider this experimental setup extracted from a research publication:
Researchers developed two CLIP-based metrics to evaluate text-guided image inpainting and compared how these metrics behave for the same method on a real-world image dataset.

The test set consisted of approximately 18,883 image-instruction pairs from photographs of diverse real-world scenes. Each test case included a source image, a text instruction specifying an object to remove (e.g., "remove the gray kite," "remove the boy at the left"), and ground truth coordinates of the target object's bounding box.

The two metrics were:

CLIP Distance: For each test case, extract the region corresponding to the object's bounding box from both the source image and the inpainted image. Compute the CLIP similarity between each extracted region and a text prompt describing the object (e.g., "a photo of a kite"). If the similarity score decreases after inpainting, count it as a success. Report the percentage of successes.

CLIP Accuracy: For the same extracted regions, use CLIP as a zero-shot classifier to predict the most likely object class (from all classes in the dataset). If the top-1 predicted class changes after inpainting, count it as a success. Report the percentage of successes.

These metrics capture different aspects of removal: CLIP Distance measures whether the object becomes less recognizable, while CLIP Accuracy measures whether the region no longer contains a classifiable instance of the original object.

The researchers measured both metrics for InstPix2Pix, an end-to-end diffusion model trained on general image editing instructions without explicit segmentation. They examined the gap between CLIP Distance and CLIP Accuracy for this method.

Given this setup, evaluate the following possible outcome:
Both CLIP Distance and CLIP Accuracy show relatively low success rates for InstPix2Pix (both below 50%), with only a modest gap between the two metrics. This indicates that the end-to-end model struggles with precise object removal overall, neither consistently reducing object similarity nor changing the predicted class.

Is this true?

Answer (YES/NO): NO